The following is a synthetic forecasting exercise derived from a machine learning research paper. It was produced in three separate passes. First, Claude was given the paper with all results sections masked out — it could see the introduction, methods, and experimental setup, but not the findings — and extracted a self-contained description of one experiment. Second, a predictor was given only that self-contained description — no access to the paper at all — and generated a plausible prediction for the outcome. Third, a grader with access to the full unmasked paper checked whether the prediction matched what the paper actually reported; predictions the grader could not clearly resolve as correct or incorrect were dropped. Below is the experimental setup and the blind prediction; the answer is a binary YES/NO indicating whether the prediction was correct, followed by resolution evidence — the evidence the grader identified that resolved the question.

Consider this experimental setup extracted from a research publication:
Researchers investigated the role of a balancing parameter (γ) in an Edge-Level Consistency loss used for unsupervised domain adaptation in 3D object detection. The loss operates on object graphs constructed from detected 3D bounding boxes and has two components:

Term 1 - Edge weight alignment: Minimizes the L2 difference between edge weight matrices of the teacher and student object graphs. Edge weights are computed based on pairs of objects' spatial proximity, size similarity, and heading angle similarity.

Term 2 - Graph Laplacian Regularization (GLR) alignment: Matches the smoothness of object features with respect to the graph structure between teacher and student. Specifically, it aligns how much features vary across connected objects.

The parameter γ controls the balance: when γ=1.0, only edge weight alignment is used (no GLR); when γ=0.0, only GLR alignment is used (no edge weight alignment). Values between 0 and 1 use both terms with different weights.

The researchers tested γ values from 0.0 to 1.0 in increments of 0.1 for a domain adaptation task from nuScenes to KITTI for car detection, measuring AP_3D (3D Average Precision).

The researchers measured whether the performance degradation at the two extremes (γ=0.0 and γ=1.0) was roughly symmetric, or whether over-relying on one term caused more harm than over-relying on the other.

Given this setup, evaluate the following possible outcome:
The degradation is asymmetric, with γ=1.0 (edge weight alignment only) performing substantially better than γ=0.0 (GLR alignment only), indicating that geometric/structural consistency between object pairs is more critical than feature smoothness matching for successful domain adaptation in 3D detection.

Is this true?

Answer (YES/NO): NO